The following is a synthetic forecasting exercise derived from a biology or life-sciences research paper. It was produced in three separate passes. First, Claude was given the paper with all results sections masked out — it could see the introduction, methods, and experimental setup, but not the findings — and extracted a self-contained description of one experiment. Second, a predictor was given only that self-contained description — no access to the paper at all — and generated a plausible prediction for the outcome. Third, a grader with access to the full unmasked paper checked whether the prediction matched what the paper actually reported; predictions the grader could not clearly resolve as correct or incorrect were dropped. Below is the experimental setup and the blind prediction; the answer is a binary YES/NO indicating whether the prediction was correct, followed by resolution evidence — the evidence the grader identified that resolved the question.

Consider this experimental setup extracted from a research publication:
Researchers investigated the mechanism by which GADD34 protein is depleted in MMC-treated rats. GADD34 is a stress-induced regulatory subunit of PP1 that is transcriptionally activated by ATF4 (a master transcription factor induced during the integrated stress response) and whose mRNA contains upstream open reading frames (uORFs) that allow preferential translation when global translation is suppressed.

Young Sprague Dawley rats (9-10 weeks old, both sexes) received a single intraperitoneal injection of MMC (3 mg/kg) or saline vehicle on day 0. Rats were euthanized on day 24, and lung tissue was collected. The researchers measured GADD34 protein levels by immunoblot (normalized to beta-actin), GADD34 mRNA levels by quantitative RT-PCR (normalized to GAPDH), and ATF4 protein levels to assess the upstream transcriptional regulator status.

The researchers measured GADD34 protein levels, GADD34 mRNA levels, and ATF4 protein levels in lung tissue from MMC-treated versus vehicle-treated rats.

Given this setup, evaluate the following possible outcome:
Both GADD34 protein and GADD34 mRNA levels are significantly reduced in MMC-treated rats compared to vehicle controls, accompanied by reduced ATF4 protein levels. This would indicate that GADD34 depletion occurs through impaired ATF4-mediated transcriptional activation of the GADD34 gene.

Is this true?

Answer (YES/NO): NO